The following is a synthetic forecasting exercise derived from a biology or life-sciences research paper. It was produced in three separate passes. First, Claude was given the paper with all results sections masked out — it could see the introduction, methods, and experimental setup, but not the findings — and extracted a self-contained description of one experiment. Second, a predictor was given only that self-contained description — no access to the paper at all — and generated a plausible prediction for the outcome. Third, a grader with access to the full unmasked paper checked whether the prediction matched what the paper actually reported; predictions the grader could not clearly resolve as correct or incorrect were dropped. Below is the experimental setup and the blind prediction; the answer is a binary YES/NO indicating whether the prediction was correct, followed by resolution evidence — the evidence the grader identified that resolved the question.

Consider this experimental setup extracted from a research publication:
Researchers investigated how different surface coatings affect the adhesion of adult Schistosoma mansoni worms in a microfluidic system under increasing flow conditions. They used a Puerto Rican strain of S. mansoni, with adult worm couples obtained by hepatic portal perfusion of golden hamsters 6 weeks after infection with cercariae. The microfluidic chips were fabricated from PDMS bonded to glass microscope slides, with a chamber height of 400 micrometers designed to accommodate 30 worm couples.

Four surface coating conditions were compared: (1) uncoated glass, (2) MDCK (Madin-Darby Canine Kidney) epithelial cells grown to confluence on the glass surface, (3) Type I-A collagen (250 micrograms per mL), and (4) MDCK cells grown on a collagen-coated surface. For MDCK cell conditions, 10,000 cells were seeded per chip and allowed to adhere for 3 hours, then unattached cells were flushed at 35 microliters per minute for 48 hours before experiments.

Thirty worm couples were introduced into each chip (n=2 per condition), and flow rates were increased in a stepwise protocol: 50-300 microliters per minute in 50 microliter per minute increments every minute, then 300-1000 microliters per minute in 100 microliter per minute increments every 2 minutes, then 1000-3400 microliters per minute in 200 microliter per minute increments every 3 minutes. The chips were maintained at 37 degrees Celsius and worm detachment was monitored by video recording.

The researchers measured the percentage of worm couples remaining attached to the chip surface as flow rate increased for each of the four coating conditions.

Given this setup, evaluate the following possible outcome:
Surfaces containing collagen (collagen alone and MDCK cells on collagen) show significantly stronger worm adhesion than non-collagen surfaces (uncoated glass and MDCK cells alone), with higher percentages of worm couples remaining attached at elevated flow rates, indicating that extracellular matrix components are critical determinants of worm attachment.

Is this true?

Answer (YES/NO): YES